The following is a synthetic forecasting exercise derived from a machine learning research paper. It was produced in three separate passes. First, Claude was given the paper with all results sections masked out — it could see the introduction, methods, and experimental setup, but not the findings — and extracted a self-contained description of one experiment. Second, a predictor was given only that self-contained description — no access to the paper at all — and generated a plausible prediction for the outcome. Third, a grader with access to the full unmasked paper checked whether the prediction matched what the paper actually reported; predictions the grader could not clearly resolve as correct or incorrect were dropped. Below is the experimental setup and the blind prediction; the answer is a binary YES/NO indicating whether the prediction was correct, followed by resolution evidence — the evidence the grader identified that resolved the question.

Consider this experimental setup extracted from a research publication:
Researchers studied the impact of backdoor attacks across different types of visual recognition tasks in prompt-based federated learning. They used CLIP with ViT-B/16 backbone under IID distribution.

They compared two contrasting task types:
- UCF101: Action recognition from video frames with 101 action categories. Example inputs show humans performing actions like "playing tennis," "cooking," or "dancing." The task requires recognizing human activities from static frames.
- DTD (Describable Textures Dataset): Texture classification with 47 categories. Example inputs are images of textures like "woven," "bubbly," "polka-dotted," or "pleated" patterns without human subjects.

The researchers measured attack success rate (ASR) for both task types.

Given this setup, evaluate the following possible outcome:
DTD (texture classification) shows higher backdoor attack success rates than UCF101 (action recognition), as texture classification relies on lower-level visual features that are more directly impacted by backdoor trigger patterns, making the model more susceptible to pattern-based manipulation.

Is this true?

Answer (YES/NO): NO